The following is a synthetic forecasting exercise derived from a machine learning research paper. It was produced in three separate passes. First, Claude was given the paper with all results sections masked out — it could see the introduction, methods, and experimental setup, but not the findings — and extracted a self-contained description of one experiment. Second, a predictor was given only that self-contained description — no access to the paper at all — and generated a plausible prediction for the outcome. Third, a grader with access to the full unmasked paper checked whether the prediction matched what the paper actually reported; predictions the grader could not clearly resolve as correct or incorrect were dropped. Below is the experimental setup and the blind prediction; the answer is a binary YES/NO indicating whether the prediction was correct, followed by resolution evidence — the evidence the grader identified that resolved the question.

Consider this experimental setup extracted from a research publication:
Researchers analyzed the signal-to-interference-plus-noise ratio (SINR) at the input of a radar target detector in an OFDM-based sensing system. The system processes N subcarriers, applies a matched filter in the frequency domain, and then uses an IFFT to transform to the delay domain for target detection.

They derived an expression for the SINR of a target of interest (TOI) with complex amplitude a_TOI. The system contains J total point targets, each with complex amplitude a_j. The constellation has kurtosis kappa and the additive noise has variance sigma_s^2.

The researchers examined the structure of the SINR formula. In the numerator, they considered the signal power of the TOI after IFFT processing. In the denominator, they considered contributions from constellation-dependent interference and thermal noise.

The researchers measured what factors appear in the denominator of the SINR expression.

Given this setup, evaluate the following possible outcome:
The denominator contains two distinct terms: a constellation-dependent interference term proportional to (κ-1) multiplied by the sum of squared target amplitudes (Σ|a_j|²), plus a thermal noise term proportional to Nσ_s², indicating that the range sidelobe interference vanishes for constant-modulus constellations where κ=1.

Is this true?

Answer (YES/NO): NO